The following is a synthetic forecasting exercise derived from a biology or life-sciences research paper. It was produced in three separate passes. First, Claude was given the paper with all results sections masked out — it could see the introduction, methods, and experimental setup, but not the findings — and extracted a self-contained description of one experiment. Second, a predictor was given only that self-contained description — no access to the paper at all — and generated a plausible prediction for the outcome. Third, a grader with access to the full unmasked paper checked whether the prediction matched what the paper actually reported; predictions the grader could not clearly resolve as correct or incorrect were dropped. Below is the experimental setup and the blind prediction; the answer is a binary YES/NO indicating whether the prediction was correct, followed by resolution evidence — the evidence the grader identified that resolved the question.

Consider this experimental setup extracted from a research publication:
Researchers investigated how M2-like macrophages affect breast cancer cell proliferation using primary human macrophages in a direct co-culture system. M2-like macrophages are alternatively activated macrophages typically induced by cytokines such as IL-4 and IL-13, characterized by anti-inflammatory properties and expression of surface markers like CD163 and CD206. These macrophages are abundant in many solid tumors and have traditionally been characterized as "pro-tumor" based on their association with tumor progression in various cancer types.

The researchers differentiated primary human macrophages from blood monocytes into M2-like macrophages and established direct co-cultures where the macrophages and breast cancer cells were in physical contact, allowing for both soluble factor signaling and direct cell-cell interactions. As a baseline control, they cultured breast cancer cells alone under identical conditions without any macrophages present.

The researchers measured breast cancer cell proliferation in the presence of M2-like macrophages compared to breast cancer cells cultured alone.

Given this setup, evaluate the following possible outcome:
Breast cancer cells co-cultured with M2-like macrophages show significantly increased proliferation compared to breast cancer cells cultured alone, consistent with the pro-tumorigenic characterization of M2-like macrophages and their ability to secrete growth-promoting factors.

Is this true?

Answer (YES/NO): NO